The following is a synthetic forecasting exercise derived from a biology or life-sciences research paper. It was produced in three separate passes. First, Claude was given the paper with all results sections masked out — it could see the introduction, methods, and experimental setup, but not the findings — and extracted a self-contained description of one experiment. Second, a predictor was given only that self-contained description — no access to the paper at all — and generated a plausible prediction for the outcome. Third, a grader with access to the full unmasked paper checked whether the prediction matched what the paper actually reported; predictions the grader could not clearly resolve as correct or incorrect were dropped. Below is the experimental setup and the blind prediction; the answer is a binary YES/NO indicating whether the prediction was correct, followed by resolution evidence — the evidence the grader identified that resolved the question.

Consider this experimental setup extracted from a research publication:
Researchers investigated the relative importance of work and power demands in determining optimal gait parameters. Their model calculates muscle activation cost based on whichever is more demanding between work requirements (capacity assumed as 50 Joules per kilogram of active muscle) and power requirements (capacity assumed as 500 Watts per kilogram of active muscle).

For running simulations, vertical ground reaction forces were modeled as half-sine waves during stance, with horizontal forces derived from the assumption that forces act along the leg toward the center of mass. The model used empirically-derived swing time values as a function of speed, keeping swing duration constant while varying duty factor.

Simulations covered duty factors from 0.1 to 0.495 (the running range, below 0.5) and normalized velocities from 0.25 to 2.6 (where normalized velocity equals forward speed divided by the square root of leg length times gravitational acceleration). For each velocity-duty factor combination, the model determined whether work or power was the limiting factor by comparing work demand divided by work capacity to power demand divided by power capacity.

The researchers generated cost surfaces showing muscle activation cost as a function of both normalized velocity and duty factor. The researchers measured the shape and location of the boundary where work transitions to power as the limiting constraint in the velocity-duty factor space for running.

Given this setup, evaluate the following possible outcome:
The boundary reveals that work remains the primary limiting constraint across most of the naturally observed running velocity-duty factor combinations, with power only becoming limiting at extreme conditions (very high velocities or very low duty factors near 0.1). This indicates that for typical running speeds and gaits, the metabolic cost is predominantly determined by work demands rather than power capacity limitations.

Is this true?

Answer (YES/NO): NO